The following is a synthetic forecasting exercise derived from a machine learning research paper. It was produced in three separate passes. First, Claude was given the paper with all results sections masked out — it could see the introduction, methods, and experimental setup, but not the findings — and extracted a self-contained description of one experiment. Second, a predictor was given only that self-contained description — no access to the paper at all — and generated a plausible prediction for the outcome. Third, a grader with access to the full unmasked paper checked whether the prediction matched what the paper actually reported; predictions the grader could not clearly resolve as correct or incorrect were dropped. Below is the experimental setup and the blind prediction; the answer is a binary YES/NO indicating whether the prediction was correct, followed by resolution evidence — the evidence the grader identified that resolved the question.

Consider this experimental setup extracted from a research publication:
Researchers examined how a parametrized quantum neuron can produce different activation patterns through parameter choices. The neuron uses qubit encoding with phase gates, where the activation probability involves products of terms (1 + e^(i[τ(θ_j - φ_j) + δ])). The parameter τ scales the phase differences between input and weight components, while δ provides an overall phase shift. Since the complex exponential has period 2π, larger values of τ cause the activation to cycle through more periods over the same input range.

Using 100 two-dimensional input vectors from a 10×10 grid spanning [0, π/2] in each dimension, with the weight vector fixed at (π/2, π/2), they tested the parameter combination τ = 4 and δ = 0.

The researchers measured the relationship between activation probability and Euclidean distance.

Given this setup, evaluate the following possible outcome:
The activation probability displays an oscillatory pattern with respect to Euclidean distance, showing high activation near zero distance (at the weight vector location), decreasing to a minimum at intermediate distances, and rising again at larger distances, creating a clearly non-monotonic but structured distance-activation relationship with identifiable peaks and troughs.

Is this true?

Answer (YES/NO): NO